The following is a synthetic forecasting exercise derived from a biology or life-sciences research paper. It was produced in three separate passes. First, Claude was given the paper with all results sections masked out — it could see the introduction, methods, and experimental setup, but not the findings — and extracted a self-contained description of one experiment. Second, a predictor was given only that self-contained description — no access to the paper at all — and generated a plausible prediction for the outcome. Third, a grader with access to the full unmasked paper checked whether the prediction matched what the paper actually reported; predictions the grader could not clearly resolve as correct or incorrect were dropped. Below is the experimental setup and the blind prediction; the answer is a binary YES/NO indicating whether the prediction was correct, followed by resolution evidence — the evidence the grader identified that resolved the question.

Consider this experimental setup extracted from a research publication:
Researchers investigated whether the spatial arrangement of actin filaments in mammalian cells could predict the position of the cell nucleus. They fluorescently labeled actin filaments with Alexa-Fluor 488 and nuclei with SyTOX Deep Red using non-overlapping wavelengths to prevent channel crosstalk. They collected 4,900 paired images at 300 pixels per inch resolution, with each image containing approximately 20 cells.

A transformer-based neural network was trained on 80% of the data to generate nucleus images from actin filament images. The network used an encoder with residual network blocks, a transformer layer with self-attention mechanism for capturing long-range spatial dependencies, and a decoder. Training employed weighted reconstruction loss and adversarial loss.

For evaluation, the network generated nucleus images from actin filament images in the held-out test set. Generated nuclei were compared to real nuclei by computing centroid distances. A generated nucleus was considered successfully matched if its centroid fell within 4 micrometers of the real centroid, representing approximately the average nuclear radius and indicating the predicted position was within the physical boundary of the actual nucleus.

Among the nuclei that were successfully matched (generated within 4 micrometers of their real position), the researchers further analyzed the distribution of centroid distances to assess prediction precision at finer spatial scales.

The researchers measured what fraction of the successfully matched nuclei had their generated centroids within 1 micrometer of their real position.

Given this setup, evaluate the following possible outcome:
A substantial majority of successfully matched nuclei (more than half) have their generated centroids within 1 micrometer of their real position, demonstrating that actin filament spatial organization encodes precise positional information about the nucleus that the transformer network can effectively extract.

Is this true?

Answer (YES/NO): NO